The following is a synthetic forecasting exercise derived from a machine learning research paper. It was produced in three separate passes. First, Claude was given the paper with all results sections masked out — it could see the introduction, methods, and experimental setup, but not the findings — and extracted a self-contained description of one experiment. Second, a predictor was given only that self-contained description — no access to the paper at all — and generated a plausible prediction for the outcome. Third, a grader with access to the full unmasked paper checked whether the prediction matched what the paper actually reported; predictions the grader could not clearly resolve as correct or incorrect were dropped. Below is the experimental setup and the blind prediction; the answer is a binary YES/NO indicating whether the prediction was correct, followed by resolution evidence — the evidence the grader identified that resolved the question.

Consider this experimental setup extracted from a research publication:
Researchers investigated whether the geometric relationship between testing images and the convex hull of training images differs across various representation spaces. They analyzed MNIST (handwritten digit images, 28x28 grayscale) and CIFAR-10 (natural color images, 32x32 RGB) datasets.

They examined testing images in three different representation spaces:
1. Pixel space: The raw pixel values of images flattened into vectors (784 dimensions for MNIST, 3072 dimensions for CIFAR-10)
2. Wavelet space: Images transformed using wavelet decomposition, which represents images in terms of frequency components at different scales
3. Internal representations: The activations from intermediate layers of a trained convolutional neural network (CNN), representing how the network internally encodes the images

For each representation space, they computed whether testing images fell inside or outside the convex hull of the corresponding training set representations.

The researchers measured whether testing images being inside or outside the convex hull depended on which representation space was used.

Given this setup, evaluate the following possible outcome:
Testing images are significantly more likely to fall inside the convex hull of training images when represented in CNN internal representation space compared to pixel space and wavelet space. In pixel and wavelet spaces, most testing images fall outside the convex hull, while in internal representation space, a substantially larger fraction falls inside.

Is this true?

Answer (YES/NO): NO